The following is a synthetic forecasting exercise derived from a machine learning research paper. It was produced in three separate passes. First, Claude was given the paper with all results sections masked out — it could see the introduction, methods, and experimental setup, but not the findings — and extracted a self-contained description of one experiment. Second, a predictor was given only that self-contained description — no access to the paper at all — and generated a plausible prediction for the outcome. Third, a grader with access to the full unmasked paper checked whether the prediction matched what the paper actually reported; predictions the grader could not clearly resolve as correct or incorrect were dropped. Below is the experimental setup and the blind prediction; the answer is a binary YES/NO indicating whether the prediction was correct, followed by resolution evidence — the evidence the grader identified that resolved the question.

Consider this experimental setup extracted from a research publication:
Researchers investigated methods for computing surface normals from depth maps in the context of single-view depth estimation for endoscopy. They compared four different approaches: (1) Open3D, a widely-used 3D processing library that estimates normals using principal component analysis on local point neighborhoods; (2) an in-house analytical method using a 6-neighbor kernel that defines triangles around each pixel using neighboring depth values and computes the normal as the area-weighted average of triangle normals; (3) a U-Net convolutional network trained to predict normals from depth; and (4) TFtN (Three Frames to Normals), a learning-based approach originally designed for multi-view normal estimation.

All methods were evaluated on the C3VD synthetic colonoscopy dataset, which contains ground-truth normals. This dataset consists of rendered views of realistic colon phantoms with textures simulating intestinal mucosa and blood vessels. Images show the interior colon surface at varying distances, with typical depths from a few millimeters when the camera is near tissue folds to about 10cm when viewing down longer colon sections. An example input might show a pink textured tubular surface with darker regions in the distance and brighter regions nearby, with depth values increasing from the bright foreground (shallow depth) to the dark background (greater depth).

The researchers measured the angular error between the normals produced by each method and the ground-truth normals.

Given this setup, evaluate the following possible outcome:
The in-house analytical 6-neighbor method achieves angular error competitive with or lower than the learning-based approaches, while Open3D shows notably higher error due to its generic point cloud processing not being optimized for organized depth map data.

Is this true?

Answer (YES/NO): NO